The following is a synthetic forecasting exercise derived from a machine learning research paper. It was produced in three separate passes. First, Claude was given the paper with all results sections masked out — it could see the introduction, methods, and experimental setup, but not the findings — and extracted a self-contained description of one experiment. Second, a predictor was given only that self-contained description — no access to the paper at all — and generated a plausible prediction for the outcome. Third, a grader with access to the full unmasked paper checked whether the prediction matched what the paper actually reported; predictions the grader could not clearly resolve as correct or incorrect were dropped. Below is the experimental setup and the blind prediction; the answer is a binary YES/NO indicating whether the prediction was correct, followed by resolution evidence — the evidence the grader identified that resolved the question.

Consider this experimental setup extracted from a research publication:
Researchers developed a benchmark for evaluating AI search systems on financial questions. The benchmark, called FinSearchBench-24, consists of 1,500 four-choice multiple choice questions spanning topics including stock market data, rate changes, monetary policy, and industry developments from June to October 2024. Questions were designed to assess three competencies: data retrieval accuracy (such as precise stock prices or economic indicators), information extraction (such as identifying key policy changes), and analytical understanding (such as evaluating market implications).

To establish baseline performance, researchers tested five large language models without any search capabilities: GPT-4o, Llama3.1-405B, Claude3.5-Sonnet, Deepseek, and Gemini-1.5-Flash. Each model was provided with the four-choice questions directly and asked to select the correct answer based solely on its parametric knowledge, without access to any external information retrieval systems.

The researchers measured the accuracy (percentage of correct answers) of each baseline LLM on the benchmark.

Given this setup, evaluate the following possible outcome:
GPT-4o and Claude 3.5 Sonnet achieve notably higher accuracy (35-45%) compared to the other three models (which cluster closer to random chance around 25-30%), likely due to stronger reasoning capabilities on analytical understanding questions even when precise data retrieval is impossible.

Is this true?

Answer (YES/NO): NO